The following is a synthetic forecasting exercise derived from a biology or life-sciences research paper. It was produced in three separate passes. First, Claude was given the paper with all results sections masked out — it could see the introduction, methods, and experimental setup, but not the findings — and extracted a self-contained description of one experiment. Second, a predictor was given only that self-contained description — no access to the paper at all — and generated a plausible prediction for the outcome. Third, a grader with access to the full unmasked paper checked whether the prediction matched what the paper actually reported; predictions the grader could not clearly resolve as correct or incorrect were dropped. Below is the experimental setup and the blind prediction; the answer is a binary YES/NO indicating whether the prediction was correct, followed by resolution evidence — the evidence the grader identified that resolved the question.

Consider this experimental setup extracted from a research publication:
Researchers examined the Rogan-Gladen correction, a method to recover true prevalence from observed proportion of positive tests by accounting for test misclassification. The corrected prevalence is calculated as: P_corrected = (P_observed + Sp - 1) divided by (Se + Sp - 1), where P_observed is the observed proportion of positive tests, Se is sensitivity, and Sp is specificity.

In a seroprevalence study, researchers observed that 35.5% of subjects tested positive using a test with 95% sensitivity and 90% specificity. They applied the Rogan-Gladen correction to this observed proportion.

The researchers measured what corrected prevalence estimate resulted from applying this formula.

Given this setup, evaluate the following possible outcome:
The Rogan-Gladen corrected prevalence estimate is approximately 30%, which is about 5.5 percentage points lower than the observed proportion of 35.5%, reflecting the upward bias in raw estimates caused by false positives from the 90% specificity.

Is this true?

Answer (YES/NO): YES